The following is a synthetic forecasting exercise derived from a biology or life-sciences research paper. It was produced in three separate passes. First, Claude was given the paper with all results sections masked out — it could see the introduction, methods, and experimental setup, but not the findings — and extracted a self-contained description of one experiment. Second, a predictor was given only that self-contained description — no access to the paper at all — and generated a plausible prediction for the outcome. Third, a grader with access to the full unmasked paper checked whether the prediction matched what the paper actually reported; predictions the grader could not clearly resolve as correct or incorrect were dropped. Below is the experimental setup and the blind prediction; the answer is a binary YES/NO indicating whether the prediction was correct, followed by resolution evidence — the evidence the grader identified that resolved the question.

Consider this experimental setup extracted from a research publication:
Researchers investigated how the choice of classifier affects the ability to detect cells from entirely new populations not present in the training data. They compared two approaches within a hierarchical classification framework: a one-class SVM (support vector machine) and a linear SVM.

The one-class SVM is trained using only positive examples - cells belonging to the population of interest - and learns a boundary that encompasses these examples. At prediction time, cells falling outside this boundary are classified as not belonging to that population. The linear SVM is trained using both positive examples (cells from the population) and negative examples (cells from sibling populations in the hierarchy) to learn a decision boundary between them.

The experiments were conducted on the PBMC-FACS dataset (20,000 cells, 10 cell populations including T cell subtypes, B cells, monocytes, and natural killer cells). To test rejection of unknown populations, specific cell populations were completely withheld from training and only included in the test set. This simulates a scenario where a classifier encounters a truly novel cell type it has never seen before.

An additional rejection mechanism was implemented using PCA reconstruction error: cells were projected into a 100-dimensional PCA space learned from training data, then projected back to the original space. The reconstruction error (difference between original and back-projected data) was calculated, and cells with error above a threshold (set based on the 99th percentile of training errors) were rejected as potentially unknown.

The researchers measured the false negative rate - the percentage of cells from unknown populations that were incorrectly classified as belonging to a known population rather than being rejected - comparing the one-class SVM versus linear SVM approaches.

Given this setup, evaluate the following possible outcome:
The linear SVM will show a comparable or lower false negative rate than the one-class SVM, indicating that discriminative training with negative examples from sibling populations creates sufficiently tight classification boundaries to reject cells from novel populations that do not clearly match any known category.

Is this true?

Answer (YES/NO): NO